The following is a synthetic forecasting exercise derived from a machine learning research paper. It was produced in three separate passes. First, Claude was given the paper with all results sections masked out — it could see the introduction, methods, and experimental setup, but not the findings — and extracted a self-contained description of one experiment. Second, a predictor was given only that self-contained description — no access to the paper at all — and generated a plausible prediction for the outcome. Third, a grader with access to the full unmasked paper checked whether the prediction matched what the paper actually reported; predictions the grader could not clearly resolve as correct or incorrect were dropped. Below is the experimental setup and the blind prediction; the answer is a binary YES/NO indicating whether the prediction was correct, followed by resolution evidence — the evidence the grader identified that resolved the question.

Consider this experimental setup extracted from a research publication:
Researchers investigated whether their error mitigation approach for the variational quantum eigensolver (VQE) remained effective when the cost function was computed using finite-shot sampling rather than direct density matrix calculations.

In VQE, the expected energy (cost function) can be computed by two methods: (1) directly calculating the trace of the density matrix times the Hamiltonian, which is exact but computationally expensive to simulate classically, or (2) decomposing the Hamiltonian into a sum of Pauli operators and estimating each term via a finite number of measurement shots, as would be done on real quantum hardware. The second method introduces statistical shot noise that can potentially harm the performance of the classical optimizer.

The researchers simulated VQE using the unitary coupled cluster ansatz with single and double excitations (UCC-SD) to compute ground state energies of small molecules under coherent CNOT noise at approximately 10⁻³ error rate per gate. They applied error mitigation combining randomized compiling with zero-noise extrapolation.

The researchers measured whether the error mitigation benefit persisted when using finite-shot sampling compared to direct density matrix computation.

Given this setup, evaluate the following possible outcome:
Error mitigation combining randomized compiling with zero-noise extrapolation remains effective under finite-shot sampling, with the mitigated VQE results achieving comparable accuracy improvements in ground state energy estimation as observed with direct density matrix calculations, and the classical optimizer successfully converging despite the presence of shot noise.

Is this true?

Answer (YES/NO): YES